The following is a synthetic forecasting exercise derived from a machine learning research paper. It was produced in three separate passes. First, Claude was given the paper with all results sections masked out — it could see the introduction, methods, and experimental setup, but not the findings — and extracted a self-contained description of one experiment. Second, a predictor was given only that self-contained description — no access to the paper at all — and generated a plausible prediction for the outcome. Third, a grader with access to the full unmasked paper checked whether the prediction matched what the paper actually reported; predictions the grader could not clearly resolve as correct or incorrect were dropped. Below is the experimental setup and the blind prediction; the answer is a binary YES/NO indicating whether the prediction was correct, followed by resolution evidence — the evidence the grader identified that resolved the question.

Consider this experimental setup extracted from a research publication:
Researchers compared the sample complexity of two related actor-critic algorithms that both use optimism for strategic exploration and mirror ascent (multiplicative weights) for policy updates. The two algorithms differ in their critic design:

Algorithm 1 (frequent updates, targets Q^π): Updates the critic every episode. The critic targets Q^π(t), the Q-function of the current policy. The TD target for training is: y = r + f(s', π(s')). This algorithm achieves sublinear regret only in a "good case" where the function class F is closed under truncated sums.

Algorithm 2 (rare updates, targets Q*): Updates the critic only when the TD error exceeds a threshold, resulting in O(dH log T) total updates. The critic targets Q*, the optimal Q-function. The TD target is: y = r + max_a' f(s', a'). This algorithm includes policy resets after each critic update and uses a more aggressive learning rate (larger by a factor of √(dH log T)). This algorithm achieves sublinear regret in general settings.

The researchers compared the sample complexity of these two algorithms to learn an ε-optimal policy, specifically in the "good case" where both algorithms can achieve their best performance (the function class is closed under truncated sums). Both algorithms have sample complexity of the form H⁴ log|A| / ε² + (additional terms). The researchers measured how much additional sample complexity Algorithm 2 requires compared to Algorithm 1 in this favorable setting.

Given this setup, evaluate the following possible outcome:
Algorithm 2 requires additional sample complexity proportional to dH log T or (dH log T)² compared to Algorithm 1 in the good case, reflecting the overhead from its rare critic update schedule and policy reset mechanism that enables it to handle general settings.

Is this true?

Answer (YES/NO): YES